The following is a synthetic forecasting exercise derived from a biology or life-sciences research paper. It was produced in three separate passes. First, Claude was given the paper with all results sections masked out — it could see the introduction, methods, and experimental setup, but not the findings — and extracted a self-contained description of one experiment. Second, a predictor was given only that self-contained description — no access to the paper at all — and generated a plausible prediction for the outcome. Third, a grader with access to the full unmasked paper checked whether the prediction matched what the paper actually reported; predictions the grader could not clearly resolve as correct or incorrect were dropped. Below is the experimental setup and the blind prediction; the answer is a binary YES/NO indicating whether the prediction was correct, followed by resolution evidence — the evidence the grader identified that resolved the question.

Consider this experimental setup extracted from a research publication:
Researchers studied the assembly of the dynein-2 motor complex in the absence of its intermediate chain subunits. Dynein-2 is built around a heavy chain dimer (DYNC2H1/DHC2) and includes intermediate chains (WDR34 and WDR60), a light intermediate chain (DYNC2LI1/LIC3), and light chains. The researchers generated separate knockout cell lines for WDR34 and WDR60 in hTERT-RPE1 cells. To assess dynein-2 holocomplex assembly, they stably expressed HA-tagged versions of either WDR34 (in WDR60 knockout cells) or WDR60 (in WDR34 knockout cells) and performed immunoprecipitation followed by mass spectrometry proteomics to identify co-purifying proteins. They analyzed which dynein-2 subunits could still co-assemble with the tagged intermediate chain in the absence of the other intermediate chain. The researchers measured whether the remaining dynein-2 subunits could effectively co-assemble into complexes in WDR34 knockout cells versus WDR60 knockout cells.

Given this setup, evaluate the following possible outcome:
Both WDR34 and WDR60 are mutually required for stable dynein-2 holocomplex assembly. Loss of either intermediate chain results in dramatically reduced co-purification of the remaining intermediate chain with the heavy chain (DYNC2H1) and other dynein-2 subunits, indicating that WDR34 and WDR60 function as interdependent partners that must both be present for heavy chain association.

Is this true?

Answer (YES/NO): NO